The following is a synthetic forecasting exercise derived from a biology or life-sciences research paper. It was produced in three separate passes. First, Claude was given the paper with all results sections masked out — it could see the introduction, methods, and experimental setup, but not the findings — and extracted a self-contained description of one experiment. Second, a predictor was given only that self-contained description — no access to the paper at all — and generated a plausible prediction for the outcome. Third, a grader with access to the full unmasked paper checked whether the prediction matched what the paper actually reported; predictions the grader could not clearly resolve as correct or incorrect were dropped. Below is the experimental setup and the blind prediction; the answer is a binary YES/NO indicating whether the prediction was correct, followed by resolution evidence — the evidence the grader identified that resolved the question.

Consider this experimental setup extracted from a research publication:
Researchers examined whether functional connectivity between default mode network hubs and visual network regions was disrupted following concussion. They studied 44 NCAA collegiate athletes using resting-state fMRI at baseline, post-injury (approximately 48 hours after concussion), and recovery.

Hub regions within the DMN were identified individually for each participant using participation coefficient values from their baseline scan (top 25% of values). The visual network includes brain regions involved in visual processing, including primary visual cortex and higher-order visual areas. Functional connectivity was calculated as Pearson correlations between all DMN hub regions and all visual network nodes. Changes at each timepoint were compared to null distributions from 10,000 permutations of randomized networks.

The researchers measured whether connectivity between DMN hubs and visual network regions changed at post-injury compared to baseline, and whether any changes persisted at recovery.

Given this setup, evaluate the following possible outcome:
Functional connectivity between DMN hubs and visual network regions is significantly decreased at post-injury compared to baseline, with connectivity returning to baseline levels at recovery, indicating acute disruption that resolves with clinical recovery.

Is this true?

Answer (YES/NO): NO